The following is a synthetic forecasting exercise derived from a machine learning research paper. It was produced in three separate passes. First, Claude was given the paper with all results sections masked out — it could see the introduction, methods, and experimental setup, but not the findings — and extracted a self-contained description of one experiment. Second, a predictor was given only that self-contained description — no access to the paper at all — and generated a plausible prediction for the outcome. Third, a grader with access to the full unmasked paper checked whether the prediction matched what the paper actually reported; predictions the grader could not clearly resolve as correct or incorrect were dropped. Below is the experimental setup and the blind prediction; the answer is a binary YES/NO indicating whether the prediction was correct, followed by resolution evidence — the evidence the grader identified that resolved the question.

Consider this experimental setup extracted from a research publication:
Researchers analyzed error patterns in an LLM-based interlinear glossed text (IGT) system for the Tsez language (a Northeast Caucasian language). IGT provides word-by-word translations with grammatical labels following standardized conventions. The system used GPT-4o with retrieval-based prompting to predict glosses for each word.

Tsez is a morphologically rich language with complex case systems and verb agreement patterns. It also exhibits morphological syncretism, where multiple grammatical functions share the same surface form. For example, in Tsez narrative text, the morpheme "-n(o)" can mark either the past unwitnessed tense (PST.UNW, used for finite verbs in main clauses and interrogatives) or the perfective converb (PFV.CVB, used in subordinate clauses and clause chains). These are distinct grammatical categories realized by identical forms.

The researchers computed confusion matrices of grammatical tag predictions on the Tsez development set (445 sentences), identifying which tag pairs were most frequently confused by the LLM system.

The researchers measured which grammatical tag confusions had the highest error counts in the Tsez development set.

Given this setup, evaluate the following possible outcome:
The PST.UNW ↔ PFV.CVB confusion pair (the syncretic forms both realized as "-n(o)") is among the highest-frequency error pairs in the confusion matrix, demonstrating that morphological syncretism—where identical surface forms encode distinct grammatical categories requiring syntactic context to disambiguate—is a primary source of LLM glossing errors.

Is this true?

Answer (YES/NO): YES